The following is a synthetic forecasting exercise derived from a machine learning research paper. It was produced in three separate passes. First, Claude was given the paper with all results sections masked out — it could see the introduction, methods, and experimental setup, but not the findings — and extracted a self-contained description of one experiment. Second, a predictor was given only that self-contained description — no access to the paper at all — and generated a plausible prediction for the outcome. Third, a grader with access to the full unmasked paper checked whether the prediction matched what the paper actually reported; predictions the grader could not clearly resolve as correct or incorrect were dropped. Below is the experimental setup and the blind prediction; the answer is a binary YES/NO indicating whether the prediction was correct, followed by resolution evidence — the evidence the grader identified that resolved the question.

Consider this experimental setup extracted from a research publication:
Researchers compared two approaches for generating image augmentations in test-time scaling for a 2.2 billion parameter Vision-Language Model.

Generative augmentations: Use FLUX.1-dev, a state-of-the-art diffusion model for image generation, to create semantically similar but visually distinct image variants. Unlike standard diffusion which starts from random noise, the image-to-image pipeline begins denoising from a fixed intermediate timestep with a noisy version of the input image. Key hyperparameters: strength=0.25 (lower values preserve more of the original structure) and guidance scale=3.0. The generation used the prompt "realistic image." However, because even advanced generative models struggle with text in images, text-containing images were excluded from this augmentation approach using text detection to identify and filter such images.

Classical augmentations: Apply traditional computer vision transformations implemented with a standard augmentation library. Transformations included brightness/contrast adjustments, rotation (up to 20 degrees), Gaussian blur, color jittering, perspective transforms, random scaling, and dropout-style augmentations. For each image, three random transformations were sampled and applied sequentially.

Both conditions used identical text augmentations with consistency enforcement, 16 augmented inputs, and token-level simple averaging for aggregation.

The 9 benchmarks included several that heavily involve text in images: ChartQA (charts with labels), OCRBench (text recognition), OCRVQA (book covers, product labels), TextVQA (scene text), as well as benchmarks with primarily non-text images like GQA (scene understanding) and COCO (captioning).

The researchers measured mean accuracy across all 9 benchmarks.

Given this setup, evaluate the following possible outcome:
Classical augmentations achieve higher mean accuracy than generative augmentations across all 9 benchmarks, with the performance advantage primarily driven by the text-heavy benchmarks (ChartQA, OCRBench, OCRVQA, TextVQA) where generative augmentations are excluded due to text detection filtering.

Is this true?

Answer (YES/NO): NO